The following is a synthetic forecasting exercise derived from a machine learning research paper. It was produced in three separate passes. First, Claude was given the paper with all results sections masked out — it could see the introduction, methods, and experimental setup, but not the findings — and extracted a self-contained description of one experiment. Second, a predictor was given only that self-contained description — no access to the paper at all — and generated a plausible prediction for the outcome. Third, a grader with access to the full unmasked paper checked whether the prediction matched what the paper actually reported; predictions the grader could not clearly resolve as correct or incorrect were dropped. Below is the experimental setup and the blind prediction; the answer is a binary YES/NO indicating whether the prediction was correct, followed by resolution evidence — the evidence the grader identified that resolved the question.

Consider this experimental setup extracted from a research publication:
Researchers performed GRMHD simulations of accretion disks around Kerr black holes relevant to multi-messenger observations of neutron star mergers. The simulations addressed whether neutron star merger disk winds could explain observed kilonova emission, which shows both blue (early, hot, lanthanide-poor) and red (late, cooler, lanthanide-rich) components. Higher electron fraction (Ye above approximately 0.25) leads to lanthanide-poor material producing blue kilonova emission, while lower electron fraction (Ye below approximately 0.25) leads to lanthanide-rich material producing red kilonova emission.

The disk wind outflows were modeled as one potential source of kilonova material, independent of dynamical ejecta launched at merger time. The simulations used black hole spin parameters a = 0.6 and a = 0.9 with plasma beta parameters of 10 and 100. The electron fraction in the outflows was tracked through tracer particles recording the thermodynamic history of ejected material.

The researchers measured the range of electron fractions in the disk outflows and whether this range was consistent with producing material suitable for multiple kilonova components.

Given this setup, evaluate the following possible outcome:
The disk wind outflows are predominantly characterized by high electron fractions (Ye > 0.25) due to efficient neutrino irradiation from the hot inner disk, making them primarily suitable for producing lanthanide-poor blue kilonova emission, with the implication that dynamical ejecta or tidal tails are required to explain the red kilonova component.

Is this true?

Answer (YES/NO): NO